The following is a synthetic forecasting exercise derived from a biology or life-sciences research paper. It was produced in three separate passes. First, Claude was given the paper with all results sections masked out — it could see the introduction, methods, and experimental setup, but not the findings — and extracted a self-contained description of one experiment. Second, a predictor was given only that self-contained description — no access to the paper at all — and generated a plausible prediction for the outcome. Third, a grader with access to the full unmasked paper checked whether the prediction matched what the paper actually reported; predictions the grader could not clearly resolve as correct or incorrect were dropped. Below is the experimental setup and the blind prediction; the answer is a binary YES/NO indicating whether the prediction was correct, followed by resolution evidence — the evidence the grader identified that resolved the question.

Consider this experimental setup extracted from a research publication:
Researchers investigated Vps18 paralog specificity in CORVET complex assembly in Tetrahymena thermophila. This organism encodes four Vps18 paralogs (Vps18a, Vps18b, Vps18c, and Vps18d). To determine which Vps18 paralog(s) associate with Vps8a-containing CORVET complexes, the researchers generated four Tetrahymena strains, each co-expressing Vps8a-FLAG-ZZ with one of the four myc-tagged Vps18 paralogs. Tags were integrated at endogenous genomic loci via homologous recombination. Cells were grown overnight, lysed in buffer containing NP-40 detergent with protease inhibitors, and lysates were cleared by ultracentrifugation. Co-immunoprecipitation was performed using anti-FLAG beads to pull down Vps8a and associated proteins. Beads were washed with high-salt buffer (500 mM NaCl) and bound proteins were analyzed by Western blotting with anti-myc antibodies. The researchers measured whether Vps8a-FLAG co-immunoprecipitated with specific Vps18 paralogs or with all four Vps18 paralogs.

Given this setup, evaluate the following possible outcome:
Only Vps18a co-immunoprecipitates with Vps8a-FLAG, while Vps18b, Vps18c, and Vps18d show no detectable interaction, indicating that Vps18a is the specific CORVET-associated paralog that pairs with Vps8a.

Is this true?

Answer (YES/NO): NO